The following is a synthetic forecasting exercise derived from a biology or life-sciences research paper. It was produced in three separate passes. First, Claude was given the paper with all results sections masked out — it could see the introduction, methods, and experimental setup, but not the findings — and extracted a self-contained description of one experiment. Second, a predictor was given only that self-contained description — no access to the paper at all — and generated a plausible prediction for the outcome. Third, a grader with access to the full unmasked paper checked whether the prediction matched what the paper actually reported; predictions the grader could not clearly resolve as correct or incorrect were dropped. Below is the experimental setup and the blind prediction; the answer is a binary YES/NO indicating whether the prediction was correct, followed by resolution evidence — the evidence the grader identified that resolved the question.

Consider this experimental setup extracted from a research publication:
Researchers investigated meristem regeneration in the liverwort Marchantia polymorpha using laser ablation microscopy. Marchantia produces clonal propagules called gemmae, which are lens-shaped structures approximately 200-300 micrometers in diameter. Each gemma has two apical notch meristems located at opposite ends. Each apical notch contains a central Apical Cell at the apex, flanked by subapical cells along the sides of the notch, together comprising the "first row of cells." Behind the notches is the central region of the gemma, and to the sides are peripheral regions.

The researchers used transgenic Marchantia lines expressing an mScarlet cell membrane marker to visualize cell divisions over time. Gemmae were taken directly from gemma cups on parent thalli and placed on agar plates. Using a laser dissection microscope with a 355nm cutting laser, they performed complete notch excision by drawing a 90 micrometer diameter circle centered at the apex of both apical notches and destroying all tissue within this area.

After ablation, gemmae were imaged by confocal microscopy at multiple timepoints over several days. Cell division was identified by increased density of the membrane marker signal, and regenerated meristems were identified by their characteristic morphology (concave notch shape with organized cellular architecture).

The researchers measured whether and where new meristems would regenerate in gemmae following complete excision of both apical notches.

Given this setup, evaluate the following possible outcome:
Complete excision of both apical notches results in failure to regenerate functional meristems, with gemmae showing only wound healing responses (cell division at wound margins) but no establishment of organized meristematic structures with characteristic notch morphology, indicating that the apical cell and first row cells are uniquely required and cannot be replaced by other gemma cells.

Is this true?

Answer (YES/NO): NO